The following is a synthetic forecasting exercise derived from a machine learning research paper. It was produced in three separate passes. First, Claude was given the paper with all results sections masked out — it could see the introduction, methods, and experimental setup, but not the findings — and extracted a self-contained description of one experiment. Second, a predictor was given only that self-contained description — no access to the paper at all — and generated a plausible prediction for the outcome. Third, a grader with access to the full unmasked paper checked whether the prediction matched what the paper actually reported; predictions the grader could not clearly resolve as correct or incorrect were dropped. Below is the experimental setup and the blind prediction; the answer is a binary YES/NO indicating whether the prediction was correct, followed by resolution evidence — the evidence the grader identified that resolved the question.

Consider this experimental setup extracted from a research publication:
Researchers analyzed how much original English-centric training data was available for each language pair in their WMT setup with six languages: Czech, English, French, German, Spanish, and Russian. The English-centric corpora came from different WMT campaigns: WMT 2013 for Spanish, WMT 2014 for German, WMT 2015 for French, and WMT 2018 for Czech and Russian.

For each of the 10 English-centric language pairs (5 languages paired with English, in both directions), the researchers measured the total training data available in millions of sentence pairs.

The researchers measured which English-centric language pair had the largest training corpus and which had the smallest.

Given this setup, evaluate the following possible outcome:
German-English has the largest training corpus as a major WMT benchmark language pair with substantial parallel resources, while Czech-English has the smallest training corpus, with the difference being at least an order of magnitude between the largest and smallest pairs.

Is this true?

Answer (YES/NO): NO